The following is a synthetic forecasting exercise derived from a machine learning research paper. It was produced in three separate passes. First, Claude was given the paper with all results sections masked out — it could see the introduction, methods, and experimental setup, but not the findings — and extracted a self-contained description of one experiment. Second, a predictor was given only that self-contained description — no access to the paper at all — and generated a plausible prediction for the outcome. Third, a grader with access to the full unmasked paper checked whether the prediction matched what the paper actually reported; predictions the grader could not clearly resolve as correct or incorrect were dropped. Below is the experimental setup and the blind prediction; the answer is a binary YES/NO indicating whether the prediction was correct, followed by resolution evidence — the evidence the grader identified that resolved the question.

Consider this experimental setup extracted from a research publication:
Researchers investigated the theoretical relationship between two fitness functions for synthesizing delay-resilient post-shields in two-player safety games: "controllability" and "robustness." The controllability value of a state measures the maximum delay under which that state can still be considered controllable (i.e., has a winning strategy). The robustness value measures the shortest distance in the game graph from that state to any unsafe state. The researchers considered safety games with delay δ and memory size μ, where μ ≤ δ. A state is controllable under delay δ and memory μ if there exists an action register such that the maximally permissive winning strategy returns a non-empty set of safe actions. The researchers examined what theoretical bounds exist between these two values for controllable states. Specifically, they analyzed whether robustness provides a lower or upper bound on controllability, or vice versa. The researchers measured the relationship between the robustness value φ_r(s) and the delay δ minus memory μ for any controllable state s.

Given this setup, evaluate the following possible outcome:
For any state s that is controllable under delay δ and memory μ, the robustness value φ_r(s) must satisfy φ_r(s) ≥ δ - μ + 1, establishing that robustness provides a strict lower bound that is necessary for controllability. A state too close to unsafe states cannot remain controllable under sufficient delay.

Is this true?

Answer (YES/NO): YES